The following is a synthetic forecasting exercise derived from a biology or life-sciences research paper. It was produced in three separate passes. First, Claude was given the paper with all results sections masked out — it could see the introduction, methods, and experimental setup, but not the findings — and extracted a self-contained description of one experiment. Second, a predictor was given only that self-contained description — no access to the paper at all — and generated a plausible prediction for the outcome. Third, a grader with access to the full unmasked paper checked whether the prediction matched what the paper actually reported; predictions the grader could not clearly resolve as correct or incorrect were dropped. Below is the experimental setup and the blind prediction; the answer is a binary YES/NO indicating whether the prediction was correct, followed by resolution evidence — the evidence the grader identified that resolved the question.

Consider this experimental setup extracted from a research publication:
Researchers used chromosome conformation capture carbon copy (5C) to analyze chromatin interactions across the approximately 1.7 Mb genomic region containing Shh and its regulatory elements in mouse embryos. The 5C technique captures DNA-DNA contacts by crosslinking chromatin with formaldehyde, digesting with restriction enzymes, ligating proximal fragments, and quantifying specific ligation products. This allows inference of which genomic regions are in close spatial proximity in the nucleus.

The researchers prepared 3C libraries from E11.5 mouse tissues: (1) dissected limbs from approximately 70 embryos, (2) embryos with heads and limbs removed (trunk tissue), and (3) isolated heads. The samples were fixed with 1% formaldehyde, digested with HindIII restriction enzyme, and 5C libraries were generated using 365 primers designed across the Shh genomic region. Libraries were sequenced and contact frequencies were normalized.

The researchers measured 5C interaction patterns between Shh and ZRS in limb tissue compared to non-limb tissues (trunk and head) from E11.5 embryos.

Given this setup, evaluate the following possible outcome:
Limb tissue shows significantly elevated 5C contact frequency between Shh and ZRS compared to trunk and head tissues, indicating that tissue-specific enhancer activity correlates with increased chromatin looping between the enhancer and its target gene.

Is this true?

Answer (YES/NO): NO